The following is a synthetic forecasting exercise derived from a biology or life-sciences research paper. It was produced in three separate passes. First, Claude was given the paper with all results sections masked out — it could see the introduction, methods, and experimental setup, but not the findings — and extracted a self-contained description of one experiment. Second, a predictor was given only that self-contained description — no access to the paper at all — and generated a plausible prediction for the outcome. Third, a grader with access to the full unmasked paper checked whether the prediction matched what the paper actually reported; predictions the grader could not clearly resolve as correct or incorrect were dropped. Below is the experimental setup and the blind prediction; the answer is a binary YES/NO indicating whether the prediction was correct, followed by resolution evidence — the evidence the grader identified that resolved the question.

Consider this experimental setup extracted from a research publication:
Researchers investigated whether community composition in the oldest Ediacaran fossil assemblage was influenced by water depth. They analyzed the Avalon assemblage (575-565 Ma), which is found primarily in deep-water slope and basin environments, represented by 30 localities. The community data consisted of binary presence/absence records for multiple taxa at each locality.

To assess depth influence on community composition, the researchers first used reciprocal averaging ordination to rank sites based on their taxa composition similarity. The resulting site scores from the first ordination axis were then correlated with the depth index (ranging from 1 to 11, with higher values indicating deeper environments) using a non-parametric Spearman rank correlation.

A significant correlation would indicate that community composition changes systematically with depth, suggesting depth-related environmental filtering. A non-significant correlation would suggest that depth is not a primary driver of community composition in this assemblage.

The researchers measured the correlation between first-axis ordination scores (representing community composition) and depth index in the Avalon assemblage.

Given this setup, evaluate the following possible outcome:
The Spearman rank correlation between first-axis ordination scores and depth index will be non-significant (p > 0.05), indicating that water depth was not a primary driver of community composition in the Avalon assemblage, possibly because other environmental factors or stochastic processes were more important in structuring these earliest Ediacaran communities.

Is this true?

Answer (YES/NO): YES